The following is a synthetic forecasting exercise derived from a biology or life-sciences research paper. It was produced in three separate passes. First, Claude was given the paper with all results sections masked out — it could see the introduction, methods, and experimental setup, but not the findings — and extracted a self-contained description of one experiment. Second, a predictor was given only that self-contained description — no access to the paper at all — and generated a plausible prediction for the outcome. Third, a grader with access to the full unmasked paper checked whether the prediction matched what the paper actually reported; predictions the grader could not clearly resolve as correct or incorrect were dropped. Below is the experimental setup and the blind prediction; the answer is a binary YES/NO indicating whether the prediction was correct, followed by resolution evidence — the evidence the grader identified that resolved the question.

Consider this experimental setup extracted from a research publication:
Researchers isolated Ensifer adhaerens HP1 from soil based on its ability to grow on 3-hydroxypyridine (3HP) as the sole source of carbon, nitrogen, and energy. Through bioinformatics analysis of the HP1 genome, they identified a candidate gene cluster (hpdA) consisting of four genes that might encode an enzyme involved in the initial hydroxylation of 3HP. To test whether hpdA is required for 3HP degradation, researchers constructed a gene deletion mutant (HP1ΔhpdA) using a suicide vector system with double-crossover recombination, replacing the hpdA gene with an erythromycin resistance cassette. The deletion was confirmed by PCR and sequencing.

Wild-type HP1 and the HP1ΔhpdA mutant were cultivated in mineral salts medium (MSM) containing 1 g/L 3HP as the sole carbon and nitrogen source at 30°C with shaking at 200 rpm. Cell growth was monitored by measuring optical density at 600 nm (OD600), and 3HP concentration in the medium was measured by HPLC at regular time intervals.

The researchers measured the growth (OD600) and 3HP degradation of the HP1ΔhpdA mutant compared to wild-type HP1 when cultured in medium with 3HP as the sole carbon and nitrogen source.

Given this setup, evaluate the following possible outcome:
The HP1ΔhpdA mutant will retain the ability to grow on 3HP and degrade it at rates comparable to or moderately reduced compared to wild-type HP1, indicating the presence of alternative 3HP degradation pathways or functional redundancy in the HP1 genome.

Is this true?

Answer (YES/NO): NO